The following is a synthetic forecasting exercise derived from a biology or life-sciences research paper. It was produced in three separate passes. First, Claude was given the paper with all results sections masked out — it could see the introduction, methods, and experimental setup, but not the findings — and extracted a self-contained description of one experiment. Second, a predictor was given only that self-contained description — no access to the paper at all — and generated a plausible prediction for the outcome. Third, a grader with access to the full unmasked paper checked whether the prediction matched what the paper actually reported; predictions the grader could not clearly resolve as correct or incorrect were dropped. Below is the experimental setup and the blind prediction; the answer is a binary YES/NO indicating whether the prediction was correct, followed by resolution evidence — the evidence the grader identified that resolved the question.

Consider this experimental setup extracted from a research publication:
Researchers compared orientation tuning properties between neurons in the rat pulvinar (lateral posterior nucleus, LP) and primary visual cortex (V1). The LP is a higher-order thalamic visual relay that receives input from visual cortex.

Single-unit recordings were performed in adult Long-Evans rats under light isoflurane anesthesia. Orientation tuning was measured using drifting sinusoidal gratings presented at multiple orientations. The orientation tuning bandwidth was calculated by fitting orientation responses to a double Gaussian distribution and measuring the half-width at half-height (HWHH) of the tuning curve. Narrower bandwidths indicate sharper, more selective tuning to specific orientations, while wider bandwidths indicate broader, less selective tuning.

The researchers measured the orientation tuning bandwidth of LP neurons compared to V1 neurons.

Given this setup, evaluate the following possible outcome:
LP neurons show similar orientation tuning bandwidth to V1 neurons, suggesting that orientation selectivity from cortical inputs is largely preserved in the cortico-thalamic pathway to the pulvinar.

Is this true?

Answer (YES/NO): NO